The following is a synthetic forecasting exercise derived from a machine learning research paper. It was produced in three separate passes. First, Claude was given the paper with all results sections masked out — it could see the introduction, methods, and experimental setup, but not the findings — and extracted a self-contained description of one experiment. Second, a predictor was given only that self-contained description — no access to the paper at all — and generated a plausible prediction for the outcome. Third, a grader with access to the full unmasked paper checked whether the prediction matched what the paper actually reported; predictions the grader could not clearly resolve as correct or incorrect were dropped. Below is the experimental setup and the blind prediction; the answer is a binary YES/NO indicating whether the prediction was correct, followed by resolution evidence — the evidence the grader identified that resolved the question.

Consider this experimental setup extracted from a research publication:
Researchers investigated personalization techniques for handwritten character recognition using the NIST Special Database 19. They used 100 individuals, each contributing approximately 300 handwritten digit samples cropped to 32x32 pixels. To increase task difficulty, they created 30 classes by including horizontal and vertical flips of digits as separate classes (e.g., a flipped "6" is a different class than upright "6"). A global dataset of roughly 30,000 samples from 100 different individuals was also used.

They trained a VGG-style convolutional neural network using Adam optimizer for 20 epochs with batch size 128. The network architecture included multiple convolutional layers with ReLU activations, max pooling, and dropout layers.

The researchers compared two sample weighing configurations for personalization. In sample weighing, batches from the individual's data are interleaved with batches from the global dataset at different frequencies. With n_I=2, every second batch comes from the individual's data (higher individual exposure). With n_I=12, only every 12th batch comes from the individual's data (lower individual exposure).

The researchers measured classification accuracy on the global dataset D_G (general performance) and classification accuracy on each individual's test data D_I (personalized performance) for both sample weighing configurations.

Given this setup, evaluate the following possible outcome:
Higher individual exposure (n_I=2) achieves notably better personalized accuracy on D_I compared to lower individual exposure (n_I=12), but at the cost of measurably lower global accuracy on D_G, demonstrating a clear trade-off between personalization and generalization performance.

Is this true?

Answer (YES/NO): YES